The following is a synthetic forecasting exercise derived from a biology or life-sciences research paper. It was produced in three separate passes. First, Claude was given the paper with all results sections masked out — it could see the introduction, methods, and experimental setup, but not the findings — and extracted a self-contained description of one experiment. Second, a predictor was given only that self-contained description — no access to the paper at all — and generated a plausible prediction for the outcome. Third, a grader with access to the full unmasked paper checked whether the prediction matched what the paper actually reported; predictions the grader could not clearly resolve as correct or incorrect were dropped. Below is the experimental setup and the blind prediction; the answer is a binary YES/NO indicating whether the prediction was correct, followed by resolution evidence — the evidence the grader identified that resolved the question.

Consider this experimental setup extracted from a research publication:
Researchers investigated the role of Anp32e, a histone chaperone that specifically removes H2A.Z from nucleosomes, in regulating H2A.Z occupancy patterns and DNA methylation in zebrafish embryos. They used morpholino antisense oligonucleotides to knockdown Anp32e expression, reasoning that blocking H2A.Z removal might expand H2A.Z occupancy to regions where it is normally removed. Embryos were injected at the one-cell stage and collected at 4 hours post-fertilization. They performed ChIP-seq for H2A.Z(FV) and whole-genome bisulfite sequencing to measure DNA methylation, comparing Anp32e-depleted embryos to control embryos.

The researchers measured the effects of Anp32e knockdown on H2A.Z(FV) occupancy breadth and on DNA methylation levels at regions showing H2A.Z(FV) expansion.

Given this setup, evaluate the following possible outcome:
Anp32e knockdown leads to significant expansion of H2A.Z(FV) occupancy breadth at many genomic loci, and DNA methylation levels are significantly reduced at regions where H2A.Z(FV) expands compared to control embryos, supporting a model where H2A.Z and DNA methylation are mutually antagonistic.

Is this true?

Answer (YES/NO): YES